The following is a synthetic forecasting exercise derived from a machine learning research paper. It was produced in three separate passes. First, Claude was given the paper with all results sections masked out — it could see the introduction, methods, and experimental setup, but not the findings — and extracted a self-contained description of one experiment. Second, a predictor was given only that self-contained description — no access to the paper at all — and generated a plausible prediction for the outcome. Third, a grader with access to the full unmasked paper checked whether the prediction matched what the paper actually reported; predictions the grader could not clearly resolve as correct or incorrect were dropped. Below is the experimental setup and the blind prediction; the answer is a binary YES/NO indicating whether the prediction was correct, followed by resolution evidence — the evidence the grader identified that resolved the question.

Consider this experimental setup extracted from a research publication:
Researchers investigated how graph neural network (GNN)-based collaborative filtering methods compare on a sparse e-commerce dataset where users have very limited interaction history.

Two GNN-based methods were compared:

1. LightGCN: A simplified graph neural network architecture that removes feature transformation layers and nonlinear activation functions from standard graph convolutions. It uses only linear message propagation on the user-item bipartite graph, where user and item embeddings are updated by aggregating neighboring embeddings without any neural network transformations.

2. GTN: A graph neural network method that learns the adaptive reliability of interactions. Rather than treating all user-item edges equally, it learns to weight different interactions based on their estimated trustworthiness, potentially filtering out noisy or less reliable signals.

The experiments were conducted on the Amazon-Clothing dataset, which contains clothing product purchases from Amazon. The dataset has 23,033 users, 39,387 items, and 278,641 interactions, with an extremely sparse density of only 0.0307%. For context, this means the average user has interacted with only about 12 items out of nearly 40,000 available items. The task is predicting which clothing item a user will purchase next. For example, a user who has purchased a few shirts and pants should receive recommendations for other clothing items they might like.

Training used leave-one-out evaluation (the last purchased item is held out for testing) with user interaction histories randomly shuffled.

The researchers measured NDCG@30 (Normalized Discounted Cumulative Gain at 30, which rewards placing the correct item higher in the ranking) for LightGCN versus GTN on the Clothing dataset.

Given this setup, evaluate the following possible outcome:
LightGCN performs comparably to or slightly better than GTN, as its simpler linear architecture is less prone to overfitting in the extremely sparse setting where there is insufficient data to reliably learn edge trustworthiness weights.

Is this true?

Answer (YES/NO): YES